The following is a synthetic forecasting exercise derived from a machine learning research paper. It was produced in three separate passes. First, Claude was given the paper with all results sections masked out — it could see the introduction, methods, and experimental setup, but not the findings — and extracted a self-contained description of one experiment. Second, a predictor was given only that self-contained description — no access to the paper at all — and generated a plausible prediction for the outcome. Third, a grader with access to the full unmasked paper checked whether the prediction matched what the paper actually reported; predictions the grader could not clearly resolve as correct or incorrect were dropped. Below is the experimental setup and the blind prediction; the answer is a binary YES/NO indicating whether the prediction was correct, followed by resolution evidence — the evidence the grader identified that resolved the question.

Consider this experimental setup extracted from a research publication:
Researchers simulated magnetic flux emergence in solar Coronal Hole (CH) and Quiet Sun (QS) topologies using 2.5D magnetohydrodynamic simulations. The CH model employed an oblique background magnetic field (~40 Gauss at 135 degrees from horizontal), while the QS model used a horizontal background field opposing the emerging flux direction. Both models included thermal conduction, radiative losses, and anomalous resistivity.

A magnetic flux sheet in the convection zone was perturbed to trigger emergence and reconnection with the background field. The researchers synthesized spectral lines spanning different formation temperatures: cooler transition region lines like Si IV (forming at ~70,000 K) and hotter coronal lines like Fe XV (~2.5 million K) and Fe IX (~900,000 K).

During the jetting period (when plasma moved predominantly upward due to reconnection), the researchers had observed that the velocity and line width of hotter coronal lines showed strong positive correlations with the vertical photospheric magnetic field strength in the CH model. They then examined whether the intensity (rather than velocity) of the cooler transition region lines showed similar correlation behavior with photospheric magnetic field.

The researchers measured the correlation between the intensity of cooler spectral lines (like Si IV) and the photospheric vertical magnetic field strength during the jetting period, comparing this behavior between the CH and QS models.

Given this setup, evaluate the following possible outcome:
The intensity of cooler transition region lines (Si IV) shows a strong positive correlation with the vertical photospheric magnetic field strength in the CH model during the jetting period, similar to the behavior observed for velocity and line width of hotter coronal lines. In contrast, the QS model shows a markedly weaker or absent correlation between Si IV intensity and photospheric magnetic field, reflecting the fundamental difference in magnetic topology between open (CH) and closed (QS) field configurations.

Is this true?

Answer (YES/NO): NO